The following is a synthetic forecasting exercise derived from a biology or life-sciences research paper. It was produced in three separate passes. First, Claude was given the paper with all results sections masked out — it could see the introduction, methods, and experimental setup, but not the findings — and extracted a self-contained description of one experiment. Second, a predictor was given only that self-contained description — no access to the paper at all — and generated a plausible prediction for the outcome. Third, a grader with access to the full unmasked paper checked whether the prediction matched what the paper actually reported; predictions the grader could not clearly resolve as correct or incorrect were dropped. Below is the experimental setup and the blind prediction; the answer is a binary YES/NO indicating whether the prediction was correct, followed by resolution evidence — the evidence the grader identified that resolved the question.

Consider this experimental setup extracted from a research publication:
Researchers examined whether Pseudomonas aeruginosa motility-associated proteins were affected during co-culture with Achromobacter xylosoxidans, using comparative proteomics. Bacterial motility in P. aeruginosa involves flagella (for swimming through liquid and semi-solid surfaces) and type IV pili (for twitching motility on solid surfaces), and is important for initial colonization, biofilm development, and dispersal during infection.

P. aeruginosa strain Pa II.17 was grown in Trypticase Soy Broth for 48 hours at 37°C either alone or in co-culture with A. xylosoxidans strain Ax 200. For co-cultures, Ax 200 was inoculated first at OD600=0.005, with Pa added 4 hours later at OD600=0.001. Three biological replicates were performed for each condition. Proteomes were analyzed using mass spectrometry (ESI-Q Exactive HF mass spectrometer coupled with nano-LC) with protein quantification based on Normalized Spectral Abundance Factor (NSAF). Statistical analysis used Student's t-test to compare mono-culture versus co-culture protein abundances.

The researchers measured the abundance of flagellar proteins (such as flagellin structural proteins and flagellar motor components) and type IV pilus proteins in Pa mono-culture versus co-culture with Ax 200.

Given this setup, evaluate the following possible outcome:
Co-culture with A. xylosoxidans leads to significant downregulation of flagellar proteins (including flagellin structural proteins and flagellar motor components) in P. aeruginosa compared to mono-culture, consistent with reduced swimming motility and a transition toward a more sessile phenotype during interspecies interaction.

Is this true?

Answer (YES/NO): NO